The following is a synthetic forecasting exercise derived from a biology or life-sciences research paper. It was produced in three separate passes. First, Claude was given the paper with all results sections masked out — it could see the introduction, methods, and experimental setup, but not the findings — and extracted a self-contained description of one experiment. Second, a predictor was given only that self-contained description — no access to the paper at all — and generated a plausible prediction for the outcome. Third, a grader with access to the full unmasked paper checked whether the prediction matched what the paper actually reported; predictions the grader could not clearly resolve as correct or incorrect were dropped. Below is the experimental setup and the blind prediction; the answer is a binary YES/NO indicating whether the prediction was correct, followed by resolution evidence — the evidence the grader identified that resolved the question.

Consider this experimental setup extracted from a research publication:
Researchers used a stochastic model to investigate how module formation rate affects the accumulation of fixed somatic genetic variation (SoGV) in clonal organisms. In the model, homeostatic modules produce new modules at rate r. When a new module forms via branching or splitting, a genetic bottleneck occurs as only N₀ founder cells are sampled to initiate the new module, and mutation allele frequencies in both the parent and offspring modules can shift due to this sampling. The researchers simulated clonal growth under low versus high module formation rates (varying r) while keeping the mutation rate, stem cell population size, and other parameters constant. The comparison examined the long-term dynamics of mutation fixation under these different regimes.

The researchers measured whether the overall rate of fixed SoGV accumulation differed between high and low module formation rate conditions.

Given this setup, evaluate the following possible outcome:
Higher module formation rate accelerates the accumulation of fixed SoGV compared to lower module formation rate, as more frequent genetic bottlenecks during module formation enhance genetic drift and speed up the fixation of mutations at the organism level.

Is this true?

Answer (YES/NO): NO